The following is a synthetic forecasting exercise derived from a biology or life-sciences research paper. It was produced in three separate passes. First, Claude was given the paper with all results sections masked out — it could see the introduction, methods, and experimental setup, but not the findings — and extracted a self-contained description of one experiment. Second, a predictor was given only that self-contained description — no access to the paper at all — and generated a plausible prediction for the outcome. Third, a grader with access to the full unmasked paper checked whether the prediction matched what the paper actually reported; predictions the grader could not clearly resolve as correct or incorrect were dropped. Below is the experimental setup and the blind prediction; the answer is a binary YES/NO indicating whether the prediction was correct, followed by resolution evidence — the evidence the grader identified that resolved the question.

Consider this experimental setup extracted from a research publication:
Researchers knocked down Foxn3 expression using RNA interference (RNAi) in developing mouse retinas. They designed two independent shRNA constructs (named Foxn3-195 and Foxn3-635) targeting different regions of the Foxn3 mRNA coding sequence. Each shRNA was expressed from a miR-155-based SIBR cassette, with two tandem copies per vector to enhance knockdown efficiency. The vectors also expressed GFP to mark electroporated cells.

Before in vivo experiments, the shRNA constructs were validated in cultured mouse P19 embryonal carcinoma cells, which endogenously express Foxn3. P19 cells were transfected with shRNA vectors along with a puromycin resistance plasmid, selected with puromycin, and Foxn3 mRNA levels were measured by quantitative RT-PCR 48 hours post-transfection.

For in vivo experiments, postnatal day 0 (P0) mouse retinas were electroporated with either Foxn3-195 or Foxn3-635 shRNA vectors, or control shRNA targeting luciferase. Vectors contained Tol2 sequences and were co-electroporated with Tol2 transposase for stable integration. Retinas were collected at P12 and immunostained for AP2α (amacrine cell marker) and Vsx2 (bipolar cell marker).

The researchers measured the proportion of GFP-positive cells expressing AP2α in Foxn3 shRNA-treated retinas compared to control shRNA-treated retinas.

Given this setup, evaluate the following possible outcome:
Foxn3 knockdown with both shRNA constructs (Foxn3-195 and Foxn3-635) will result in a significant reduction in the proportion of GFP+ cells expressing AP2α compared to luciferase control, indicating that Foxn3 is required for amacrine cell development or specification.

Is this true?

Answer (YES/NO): NO